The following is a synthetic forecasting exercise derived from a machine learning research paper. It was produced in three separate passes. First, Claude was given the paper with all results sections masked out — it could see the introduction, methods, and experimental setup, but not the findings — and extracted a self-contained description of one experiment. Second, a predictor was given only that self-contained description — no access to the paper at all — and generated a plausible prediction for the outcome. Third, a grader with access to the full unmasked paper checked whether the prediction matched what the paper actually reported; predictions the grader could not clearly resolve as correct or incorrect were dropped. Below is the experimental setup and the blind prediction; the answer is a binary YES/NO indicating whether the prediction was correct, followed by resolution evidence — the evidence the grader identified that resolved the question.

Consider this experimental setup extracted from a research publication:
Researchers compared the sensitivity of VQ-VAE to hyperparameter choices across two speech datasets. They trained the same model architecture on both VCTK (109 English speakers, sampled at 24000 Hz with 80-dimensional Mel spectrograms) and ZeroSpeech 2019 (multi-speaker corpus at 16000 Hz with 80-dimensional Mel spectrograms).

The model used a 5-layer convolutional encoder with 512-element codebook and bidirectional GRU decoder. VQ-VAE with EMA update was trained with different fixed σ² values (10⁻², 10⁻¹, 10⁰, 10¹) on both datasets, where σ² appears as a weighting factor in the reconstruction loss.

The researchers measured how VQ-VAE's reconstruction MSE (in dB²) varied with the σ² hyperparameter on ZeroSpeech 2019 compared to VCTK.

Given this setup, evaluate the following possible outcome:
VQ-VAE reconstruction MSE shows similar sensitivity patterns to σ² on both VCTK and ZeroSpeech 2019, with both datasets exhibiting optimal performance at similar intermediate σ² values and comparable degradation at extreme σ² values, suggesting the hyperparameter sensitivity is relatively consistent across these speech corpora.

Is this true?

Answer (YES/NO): NO